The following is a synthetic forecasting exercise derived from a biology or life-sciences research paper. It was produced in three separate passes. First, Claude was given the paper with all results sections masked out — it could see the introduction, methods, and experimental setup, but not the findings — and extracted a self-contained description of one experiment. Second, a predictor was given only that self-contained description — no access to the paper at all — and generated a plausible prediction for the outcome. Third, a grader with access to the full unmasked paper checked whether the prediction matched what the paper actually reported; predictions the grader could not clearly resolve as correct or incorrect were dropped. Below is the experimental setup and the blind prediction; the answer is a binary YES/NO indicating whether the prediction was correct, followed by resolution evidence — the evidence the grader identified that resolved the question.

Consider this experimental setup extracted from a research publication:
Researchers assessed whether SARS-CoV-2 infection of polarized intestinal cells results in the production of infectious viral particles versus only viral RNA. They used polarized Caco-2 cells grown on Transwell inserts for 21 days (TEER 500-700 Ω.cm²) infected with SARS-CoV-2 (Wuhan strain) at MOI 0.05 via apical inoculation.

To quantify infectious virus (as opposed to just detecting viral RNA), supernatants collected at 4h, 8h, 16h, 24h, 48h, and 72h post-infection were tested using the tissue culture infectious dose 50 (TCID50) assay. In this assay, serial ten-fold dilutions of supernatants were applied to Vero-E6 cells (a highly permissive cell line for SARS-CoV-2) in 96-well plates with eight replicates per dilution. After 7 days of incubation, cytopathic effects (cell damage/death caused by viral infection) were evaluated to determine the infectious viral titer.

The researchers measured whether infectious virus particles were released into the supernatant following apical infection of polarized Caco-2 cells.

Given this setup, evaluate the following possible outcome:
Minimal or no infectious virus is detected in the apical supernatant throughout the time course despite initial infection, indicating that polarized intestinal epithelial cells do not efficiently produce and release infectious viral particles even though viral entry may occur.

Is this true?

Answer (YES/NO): NO